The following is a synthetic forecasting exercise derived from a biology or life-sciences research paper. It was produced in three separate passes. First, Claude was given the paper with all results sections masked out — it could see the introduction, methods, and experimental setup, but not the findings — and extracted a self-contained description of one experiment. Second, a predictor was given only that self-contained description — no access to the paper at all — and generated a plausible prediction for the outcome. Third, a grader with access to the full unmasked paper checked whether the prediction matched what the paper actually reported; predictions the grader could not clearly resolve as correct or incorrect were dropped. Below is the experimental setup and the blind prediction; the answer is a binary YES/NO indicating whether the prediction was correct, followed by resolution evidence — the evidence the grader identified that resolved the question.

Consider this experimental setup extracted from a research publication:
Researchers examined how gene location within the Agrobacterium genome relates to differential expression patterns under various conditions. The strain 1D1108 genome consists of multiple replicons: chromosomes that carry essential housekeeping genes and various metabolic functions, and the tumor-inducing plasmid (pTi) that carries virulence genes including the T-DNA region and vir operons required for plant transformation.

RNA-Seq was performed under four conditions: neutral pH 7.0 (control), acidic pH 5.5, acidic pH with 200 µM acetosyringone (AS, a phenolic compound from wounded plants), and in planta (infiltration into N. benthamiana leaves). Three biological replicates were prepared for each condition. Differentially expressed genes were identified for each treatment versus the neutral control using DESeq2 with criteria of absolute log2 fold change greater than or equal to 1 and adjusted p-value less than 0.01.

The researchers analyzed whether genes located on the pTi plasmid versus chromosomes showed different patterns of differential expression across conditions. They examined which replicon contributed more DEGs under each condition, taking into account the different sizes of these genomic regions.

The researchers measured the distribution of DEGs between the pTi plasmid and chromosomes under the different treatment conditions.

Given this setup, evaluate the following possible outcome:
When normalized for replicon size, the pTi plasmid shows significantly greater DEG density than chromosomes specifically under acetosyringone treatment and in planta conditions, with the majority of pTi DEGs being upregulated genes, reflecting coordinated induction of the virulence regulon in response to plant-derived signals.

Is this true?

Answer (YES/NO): YES